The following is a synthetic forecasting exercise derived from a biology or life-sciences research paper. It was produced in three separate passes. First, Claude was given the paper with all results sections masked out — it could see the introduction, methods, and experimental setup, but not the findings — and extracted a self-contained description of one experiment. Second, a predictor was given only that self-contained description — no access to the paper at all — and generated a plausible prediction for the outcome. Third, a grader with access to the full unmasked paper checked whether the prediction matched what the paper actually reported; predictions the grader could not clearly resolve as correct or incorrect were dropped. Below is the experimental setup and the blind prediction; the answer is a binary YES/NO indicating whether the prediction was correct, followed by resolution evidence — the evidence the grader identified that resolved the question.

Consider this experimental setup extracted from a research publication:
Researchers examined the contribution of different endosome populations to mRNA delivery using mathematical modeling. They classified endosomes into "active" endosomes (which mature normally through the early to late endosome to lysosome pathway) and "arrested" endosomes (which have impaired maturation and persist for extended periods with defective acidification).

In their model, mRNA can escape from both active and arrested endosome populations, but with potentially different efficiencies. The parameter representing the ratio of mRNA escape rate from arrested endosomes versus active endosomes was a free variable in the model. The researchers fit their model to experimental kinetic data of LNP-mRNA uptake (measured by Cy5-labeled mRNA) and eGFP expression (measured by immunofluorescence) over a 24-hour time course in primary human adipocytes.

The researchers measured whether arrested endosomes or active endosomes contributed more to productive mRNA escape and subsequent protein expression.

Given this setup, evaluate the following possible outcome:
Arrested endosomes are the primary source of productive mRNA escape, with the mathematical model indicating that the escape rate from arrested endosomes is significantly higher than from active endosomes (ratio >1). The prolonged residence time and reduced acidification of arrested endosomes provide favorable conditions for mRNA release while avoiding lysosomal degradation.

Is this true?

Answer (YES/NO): NO